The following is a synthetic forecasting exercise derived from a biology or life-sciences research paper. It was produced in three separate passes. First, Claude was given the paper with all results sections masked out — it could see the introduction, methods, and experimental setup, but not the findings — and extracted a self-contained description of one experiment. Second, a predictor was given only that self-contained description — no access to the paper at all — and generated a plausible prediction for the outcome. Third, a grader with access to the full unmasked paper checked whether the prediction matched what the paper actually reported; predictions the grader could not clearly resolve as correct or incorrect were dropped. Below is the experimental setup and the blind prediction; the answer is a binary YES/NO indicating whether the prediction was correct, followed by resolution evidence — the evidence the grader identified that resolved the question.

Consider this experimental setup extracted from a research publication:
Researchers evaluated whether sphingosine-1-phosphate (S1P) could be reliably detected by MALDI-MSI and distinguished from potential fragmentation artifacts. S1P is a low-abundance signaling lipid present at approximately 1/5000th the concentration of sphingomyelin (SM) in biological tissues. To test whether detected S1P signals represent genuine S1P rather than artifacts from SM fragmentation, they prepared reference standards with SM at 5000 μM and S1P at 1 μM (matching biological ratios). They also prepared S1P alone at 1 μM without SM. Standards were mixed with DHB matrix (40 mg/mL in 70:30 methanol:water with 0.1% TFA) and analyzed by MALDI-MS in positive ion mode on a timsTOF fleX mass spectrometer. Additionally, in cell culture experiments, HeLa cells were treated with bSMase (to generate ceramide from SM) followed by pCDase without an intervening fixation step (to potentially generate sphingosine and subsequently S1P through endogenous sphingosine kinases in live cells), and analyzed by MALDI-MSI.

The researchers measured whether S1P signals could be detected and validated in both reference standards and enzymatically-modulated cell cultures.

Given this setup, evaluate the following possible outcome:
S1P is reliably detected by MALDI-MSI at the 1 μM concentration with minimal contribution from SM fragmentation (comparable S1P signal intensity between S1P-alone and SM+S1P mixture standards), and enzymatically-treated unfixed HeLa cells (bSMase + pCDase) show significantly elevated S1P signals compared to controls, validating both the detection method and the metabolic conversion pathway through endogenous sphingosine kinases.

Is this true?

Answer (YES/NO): NO